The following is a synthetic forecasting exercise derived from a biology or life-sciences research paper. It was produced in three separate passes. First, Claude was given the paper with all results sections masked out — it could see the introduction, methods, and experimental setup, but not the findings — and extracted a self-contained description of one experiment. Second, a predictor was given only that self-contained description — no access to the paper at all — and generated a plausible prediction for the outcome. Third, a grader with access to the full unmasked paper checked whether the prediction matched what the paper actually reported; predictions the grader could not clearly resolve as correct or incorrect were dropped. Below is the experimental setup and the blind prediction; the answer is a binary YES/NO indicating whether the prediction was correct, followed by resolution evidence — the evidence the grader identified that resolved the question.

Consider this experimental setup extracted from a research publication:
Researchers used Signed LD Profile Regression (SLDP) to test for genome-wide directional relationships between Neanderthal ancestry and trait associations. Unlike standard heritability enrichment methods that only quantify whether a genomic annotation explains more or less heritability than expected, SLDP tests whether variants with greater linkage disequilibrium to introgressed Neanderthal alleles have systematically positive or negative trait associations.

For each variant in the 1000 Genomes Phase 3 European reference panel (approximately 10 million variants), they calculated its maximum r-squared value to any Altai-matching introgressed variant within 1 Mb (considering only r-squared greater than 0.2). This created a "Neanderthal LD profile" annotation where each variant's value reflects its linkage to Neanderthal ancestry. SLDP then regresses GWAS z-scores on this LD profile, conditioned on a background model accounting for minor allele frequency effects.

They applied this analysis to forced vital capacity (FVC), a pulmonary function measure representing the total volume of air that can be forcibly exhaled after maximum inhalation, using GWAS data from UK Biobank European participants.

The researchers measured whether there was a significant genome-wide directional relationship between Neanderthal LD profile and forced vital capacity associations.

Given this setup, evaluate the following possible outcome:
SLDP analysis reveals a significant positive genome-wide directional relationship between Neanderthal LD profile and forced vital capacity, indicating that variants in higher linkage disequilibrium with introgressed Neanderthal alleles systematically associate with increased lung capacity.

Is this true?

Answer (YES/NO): NO